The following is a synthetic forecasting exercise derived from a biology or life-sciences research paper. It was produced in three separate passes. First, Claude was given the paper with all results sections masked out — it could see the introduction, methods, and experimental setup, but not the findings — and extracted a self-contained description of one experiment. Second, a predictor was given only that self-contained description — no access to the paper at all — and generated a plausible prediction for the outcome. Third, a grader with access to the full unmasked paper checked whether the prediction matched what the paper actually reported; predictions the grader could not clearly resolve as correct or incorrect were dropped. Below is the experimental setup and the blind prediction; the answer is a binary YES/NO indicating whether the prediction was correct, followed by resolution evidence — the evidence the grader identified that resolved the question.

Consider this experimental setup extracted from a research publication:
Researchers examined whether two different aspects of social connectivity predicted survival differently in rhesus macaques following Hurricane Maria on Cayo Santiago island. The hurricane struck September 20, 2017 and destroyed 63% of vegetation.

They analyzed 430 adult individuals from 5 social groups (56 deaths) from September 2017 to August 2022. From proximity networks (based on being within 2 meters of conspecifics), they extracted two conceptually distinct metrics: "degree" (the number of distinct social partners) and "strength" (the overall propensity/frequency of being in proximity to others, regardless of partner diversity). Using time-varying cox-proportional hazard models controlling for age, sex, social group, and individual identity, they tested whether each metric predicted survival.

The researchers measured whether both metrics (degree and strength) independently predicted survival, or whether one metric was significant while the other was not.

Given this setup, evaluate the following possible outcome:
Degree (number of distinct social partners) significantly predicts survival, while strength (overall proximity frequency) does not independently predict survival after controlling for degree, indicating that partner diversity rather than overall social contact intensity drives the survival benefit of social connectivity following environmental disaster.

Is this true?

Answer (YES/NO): NO